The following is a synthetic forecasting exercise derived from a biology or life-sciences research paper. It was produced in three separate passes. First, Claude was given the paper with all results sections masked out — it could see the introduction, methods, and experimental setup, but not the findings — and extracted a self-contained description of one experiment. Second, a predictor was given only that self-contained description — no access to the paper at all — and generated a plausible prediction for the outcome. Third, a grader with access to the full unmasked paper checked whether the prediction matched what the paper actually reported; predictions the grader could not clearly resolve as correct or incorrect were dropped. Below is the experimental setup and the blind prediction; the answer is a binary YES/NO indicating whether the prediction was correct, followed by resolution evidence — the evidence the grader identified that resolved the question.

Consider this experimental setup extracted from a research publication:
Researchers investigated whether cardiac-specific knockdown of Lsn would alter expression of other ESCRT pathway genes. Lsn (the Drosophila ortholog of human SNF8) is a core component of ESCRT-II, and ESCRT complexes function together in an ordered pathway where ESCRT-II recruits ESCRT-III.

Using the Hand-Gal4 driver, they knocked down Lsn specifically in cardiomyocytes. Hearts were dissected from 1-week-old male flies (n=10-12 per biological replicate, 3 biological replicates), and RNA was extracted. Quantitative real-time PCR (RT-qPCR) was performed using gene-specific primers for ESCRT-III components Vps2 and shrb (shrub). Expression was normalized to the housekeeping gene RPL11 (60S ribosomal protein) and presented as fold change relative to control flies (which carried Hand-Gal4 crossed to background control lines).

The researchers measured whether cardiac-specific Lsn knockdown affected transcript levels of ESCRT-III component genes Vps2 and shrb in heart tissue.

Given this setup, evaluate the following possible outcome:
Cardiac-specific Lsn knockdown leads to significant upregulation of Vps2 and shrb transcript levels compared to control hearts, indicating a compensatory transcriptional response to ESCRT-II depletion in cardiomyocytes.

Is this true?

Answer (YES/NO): YES